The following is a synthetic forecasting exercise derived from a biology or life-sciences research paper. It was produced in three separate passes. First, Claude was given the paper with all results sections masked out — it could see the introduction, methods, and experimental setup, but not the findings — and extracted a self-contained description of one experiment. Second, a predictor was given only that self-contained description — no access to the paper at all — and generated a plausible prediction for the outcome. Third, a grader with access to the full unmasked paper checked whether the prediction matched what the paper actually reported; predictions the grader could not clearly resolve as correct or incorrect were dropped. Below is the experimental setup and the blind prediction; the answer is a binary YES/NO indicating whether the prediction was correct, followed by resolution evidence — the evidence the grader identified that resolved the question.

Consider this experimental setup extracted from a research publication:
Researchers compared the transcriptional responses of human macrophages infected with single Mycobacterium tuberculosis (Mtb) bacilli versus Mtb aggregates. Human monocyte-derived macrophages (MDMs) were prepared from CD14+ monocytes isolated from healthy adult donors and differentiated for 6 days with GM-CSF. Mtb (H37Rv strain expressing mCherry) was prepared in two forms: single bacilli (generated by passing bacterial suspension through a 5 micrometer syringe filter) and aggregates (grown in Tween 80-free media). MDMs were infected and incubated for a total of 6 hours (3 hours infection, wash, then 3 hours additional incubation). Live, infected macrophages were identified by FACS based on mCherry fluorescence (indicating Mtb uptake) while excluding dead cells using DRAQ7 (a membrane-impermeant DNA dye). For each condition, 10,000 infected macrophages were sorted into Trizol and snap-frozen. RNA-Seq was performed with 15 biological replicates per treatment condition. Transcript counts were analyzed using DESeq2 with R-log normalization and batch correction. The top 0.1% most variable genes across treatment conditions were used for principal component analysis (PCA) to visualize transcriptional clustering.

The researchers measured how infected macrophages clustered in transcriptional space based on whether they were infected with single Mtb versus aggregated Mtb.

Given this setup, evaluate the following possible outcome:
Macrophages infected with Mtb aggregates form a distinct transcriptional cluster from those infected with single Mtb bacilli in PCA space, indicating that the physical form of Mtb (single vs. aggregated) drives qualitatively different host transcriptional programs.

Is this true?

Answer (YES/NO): NO